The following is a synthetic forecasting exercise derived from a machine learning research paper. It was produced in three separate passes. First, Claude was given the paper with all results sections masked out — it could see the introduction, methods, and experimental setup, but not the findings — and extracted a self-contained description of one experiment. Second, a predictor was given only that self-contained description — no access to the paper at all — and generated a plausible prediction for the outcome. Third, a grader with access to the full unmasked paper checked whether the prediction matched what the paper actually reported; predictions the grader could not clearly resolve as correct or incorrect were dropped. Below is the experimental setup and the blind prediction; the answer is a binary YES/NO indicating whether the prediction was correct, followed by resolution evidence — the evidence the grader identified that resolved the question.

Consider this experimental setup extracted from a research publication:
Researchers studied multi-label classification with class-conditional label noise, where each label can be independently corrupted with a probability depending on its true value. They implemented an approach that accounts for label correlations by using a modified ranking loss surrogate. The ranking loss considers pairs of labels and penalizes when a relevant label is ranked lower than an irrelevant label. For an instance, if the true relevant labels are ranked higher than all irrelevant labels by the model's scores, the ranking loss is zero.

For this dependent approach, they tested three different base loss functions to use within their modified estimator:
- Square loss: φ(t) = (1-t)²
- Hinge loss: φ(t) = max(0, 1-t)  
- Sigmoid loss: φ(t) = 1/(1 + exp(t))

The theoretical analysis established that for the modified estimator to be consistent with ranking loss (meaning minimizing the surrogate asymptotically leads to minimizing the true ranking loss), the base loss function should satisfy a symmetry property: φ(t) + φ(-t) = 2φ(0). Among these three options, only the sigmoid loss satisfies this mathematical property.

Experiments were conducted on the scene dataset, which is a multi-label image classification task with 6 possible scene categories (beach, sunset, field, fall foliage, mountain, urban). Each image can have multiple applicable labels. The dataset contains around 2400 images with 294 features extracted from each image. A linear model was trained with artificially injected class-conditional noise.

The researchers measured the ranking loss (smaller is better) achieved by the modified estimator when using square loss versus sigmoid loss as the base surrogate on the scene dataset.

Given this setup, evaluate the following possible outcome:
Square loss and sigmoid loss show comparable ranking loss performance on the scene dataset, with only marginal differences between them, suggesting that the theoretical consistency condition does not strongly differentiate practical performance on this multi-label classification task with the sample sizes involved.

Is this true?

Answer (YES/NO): NO